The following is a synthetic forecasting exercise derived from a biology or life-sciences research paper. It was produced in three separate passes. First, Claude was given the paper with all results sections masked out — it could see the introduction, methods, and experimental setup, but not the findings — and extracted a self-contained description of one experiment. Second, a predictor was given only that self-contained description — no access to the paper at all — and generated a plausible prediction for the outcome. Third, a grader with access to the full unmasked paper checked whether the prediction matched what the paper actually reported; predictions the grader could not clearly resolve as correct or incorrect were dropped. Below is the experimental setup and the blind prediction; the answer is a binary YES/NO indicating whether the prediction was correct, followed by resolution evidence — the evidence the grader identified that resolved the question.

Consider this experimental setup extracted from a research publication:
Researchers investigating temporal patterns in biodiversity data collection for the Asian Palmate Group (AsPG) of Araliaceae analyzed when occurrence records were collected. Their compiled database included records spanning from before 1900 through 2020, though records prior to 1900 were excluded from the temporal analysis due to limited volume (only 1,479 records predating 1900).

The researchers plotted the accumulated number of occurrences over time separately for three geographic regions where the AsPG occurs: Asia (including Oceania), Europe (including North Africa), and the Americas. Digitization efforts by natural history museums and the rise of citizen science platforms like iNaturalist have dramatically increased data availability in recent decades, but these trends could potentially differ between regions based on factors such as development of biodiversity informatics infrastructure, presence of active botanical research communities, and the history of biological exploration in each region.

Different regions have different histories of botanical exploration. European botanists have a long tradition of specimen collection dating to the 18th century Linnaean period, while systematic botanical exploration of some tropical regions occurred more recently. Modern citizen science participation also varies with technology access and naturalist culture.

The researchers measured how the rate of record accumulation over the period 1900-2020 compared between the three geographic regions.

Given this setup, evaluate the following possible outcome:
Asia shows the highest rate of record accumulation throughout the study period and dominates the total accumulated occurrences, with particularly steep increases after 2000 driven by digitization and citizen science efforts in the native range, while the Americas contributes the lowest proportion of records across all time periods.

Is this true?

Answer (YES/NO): NO